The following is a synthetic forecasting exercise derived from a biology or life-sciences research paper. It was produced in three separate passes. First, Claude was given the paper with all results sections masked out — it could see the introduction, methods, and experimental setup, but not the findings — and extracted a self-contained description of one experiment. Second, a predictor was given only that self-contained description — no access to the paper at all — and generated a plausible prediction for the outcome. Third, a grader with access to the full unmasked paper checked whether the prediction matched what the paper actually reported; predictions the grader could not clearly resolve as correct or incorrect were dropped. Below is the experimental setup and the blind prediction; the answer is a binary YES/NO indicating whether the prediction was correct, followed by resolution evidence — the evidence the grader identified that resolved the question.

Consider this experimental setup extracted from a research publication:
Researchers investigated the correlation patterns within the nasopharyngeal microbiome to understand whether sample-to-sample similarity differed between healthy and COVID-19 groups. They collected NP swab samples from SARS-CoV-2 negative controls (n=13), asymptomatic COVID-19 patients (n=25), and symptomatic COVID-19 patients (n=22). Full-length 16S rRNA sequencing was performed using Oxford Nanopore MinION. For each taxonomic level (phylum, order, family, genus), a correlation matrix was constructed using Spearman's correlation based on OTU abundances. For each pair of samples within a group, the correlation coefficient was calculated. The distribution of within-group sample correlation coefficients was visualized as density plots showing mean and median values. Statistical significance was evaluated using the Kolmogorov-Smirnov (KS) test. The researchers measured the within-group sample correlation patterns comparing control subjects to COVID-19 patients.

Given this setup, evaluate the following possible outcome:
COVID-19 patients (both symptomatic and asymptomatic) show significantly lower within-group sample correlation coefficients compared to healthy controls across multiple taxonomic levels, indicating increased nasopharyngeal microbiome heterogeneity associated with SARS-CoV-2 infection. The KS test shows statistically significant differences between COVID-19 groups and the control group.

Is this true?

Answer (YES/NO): NO